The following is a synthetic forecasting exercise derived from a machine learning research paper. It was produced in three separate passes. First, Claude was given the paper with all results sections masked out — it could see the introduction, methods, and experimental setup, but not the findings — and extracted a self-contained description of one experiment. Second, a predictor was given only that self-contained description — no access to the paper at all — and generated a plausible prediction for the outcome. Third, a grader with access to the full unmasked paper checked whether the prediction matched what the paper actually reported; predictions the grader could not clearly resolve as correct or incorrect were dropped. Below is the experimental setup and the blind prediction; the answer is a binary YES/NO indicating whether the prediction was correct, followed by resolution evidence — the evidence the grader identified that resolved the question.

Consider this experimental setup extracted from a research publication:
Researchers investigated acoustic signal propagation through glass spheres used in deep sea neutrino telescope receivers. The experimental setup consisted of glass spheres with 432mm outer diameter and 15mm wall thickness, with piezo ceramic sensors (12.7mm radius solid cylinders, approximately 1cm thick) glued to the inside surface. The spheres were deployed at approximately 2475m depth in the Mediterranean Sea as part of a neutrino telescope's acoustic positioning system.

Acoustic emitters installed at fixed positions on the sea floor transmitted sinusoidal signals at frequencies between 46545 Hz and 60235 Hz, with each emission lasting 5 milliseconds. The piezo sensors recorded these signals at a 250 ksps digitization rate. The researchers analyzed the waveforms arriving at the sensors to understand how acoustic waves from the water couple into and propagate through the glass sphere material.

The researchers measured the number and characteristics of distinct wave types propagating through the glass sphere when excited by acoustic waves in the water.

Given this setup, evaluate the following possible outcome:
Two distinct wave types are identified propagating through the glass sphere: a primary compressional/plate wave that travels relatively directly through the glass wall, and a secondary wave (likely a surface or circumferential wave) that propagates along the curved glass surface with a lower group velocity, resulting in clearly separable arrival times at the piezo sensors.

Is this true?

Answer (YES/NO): NO